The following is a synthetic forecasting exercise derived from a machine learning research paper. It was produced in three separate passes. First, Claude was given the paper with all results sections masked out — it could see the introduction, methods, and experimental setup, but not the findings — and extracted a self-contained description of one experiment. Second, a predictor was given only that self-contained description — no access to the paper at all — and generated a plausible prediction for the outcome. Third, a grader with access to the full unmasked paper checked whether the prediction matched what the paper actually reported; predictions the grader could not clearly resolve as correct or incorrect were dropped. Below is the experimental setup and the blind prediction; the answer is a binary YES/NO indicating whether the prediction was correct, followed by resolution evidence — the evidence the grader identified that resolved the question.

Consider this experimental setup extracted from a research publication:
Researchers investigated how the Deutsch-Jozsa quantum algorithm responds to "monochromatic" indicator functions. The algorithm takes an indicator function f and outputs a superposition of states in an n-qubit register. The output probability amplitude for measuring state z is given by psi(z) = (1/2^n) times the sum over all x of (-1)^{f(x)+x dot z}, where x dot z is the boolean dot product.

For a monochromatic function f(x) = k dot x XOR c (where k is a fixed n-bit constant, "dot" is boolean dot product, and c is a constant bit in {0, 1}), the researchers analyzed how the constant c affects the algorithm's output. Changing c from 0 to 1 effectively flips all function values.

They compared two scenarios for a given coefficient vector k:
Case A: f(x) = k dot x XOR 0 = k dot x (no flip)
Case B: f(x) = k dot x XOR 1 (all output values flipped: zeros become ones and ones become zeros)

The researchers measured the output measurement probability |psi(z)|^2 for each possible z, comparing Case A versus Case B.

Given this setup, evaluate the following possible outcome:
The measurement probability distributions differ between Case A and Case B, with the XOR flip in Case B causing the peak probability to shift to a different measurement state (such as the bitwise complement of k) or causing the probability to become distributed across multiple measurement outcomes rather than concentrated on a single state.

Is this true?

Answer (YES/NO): NO